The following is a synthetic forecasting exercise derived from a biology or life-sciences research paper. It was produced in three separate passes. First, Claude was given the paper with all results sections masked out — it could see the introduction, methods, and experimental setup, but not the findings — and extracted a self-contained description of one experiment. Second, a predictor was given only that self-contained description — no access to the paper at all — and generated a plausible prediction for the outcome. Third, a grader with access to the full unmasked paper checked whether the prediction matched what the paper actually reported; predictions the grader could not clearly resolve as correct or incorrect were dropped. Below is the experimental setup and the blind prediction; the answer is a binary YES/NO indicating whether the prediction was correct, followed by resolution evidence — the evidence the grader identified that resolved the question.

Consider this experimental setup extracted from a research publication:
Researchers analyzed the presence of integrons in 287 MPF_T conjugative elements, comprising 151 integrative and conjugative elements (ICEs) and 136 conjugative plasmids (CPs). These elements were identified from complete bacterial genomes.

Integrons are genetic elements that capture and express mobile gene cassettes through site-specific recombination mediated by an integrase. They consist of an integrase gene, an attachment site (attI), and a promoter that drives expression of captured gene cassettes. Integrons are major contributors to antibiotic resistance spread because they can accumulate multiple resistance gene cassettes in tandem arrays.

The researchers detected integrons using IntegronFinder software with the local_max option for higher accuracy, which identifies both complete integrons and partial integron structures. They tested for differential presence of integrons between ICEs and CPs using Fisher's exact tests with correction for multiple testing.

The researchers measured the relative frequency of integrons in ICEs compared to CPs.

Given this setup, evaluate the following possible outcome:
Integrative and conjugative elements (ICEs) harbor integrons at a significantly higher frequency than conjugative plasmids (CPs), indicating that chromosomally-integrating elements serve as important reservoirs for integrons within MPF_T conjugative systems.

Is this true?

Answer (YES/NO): NO